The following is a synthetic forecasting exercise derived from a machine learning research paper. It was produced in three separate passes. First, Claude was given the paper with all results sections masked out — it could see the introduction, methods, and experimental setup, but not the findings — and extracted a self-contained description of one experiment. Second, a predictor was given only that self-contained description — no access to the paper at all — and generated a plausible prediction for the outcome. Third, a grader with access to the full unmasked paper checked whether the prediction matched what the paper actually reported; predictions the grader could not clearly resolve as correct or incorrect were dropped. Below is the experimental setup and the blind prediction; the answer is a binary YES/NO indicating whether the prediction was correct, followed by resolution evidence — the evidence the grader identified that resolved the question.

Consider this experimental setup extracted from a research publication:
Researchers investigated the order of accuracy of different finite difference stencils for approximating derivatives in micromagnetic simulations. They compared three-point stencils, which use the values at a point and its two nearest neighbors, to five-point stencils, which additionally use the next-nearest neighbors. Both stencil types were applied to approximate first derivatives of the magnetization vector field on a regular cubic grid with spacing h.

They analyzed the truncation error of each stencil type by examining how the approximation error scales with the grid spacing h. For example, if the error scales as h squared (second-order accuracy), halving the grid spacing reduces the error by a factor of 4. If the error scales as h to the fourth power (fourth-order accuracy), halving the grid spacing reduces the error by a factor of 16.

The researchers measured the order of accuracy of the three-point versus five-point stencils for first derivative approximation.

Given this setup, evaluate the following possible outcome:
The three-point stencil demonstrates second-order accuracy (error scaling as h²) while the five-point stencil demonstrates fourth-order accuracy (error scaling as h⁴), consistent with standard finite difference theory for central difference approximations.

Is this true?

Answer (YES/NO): YES